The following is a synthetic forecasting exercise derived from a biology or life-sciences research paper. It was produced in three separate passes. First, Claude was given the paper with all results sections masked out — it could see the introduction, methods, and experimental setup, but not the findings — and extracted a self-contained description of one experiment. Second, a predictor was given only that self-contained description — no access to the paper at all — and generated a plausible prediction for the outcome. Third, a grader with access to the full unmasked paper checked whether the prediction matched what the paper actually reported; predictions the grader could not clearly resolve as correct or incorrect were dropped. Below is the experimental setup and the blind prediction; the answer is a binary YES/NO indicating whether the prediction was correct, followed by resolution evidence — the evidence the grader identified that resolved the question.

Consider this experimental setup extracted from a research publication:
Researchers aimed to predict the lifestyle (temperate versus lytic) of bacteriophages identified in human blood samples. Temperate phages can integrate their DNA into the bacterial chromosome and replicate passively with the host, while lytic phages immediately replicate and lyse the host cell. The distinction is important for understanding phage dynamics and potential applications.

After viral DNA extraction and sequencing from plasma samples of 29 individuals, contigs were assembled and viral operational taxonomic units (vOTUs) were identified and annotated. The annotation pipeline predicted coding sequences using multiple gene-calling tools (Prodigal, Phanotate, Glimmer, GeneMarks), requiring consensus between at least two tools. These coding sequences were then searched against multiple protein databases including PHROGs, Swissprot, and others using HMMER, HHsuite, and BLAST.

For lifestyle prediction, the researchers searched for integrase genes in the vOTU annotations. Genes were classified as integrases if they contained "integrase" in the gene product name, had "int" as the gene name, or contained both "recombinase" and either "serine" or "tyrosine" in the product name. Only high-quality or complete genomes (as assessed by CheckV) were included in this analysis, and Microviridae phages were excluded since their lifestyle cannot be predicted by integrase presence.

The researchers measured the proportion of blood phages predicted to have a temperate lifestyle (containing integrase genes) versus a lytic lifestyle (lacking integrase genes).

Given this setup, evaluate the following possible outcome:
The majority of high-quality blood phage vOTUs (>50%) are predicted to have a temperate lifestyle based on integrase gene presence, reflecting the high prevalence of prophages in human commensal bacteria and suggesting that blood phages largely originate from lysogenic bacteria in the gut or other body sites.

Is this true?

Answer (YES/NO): NO